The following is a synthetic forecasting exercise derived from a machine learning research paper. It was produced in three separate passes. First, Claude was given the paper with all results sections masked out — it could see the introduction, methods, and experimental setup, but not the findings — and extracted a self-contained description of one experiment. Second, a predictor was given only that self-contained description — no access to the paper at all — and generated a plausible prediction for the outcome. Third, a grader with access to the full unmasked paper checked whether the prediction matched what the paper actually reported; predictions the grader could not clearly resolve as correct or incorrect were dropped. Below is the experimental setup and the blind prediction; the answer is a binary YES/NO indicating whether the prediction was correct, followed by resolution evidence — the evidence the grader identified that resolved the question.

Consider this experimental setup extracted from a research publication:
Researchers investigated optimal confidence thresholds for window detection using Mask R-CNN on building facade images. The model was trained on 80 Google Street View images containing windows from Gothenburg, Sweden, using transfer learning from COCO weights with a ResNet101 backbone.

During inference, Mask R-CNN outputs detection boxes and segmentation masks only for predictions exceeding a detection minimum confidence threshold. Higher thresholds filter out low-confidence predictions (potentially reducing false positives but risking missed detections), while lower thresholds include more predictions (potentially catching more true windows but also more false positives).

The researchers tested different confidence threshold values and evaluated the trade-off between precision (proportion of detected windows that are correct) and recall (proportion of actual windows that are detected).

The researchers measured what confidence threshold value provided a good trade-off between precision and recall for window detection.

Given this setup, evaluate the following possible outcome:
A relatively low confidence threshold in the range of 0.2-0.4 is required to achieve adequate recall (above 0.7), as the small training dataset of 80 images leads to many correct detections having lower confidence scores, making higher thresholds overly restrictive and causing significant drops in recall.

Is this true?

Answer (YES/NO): NO